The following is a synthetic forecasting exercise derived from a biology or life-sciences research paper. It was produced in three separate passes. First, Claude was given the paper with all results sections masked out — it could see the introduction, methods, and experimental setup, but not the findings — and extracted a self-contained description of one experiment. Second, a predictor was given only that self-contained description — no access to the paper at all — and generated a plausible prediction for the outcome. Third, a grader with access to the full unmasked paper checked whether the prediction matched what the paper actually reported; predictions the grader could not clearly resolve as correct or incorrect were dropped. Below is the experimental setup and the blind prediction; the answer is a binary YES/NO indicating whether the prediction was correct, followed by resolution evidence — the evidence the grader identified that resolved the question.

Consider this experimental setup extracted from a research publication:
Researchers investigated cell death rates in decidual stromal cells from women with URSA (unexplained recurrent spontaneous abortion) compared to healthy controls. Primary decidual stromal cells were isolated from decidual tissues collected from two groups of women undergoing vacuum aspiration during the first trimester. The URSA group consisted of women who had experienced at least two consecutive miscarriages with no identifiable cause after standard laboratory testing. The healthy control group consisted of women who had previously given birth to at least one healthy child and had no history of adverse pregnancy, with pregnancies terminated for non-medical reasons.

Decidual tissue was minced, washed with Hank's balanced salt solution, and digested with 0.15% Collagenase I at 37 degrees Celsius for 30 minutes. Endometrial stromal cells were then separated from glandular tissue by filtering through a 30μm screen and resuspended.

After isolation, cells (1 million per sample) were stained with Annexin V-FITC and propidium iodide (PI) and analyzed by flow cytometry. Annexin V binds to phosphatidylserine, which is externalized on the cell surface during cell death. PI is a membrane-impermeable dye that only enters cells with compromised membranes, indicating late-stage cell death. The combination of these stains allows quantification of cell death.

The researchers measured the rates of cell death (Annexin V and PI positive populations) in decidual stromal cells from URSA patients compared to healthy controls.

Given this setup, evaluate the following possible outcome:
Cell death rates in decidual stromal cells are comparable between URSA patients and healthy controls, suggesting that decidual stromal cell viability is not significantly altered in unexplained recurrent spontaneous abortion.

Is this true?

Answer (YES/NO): NO